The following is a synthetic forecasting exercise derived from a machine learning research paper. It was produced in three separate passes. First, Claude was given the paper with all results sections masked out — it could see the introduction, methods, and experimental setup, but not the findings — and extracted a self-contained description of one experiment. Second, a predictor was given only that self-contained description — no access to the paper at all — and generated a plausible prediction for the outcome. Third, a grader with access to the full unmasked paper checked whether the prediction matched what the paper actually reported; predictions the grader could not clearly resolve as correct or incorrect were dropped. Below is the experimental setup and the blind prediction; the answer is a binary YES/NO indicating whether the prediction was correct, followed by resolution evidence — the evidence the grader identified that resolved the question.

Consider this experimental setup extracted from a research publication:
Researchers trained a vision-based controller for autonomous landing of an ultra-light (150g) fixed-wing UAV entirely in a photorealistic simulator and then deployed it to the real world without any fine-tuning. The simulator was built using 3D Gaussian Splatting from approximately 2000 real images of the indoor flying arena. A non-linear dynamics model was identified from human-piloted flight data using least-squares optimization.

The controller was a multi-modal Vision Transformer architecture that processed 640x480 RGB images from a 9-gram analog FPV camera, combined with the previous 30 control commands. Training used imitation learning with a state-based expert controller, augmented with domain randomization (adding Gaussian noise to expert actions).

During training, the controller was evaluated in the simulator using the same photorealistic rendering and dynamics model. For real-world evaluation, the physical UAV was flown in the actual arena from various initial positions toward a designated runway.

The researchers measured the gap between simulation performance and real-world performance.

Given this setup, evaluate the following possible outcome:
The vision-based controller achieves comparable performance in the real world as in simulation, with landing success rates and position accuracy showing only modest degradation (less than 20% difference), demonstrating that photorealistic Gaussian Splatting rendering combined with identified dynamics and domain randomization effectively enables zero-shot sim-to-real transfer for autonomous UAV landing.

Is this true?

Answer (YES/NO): NO